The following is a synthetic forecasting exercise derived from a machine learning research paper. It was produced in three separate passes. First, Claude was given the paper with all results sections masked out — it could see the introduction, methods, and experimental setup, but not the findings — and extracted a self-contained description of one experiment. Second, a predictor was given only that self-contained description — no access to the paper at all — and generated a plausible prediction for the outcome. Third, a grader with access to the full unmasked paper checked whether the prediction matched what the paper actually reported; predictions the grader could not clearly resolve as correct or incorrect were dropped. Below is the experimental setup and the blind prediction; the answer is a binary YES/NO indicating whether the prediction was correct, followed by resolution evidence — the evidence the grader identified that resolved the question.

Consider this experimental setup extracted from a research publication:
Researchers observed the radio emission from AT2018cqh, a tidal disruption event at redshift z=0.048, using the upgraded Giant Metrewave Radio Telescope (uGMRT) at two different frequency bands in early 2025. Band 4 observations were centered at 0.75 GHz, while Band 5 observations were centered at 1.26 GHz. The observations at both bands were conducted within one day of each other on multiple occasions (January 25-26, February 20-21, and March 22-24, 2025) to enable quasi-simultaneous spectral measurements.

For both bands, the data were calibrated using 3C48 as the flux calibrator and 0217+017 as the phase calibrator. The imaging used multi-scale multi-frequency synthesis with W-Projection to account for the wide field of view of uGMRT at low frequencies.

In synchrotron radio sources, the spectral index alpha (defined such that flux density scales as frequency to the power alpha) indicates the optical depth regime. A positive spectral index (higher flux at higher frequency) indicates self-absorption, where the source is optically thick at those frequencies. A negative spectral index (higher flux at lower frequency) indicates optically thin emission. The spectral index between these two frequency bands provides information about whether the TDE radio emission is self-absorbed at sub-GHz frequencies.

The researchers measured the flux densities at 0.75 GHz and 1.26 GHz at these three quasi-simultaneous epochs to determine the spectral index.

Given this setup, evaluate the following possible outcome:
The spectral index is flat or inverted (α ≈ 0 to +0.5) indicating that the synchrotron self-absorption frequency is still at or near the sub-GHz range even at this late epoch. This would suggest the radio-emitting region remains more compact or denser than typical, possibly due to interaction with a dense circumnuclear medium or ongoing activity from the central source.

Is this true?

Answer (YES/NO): NO